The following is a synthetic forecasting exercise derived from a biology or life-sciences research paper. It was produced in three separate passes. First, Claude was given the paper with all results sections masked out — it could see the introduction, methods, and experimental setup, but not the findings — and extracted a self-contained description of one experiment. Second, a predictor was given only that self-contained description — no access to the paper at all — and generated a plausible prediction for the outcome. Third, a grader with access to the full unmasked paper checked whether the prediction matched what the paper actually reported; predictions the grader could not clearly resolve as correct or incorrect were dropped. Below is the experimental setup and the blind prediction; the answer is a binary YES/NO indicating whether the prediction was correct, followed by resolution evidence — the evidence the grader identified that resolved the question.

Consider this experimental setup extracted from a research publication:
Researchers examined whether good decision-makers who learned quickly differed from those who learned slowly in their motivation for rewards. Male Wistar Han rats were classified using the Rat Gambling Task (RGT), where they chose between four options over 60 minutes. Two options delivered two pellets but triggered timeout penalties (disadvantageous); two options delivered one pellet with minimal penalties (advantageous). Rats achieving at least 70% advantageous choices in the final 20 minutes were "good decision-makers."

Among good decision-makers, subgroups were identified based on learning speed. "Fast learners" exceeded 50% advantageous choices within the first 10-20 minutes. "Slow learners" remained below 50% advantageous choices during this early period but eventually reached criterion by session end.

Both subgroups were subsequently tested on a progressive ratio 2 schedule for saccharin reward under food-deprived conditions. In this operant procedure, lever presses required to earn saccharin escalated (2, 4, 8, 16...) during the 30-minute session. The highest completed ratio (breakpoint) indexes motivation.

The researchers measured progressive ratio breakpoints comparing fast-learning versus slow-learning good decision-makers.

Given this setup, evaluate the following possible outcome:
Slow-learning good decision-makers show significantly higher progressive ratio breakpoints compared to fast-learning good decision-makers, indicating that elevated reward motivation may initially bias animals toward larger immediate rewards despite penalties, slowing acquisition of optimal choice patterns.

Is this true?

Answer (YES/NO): NO